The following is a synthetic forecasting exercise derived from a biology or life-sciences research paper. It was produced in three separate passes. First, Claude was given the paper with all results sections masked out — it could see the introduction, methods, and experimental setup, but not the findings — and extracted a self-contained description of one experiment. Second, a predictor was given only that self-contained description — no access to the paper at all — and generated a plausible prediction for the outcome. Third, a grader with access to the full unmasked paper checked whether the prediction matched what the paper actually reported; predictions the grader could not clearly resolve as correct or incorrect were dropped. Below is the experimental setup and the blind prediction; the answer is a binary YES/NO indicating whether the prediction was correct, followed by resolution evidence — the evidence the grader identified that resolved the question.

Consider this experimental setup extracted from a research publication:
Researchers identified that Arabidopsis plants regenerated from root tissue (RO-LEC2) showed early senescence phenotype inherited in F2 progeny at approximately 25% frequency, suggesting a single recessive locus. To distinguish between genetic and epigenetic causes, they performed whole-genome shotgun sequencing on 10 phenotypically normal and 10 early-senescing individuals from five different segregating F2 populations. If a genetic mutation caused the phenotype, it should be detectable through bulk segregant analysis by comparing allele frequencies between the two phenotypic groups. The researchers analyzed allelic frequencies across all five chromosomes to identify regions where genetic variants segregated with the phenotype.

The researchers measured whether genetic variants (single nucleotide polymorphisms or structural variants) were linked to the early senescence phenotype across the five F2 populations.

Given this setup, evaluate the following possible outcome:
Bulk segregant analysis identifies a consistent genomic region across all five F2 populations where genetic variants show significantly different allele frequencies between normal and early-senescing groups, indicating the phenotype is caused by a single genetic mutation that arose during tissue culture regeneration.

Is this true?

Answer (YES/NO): NO